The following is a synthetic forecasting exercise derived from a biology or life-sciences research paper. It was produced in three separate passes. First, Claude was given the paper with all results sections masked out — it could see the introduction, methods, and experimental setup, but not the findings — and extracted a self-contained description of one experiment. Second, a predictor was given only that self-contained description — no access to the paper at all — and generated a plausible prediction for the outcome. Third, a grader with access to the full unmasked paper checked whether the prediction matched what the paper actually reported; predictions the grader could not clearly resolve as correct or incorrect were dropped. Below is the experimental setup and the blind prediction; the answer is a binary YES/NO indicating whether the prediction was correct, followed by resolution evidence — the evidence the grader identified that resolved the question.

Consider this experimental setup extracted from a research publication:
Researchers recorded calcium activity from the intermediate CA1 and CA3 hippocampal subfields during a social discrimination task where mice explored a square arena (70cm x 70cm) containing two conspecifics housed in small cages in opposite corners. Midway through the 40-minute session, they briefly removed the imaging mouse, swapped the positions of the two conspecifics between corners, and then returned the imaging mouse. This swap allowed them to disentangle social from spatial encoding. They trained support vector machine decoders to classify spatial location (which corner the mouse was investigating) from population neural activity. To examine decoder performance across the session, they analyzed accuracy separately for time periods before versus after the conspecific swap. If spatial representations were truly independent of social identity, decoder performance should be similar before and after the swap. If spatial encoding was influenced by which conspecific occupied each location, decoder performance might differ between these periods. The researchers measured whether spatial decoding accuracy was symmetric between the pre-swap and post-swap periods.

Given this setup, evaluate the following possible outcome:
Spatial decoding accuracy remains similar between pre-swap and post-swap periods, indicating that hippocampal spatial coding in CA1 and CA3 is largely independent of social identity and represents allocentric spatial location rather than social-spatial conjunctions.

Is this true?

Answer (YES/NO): NO